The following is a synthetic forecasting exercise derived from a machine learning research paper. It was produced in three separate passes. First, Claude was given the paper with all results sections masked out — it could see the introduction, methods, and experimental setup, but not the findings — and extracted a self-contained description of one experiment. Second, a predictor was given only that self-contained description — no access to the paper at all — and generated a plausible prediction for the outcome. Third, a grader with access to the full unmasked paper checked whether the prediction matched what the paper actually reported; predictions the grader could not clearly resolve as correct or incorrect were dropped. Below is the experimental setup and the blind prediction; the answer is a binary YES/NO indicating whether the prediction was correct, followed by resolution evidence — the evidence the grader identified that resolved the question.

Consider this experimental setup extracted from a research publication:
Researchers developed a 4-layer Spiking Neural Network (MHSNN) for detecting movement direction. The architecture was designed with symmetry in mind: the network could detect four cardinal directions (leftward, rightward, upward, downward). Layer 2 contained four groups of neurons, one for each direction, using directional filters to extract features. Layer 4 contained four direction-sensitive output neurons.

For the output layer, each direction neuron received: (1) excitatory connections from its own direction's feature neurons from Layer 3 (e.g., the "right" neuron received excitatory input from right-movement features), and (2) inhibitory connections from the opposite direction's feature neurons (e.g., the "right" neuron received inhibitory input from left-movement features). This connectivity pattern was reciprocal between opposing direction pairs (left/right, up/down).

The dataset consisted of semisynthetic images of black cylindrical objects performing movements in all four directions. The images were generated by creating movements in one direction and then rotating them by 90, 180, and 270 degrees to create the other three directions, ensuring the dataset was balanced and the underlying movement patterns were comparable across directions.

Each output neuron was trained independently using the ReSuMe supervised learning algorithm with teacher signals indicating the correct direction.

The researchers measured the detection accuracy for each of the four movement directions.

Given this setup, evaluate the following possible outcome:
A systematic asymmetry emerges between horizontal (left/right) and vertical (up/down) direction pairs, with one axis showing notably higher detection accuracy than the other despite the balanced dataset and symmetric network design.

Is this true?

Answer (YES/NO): NO